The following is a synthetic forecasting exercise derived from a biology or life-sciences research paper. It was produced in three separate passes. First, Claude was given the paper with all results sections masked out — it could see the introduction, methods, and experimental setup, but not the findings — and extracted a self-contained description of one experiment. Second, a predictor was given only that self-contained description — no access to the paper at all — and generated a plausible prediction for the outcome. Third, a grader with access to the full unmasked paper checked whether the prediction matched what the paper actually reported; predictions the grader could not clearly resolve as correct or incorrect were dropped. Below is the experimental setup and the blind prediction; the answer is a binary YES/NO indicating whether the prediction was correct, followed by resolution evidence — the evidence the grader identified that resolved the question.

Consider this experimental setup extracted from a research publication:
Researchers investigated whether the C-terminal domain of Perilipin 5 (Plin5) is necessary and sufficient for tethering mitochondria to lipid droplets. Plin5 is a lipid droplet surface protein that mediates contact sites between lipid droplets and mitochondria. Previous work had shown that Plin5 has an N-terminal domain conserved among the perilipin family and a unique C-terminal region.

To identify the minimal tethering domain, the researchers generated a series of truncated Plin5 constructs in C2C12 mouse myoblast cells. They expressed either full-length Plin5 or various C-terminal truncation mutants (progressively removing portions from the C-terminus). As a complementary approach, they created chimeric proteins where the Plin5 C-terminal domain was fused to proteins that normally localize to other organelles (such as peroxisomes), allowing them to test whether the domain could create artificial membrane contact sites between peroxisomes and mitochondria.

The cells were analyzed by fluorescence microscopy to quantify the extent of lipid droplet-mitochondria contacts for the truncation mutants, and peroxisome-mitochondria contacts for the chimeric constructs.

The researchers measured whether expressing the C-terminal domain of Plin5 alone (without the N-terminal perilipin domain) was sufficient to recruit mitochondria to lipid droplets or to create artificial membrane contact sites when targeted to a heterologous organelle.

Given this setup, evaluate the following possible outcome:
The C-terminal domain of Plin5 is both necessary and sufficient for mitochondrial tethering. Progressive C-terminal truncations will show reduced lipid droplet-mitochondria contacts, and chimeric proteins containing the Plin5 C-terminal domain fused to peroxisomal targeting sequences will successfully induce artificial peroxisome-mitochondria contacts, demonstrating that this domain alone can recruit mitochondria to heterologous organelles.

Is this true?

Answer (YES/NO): YES